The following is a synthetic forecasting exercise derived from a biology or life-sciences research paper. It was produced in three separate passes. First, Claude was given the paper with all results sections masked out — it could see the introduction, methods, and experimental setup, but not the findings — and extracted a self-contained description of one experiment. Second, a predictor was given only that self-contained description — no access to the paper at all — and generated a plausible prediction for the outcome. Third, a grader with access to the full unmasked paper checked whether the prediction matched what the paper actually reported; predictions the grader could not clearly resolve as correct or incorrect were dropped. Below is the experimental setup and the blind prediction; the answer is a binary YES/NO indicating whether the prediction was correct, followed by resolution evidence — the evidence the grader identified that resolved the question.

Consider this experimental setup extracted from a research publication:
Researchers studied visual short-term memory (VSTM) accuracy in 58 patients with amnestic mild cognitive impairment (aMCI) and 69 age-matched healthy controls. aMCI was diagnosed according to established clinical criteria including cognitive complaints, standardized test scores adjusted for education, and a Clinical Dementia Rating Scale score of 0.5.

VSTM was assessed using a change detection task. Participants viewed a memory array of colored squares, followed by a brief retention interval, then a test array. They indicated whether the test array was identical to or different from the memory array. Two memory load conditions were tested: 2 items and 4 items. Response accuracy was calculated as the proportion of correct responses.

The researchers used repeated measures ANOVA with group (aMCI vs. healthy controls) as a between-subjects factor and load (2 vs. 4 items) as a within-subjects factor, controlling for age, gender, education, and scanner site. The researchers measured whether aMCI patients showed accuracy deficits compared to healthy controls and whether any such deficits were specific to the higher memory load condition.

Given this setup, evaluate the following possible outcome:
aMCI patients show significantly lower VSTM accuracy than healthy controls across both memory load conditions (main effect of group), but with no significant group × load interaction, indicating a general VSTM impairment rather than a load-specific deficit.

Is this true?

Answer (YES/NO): YES